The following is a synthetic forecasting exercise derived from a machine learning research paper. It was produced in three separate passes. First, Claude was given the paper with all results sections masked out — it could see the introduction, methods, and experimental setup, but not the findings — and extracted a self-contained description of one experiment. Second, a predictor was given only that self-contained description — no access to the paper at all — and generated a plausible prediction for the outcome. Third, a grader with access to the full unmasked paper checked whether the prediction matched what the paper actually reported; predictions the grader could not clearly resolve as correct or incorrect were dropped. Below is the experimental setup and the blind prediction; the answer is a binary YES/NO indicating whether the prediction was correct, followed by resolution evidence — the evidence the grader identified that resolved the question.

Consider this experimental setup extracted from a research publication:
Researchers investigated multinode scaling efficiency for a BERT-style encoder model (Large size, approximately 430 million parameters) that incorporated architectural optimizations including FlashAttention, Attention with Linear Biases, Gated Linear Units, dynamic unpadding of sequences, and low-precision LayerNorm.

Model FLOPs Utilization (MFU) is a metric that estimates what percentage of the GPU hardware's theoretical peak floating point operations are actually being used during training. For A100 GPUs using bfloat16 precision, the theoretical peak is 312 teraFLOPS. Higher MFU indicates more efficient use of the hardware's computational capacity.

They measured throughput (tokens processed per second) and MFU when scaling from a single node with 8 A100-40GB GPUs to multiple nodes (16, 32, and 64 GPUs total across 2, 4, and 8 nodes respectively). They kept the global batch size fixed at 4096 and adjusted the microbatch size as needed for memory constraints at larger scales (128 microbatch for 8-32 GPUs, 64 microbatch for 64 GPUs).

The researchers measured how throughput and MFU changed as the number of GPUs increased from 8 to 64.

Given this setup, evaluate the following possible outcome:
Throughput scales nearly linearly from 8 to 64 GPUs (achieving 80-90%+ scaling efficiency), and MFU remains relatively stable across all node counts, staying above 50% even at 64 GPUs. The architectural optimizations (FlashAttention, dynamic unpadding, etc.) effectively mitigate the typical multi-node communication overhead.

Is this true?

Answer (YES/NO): NO